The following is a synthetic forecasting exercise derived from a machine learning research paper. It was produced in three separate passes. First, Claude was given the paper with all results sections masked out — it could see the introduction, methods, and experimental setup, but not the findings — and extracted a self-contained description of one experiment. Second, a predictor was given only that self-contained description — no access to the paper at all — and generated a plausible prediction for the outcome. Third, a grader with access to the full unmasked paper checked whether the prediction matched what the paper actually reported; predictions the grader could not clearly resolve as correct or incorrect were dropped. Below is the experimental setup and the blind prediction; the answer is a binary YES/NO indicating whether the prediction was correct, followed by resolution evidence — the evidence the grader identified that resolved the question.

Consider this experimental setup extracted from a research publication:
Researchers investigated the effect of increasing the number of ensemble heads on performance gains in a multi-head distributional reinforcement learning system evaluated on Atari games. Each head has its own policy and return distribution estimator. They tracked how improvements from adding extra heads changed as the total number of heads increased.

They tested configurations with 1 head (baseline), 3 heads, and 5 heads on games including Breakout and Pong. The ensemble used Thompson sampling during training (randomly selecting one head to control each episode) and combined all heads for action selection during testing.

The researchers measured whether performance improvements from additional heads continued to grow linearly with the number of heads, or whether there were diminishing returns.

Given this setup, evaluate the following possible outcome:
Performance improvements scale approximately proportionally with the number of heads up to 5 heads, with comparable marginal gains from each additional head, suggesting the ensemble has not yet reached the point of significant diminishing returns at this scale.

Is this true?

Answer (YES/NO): NO